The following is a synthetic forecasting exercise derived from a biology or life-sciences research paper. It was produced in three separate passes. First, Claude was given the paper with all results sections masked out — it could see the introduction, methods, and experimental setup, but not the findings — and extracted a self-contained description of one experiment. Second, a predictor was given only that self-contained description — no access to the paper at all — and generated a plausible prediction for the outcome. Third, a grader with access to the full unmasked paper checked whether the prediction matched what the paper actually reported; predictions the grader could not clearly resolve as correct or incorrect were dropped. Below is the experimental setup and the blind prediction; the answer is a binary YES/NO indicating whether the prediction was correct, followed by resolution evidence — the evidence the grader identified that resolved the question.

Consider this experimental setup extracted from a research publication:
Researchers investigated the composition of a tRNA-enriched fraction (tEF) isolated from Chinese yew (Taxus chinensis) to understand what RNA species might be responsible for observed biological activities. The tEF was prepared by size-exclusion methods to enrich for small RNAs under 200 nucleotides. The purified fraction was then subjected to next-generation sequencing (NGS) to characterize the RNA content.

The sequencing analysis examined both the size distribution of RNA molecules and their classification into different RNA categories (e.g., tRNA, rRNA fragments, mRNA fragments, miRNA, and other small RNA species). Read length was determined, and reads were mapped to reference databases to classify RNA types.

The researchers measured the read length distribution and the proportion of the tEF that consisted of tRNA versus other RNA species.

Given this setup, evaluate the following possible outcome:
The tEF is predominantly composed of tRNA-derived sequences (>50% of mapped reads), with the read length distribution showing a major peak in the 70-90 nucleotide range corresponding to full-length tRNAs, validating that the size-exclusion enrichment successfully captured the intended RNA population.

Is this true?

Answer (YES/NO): NO